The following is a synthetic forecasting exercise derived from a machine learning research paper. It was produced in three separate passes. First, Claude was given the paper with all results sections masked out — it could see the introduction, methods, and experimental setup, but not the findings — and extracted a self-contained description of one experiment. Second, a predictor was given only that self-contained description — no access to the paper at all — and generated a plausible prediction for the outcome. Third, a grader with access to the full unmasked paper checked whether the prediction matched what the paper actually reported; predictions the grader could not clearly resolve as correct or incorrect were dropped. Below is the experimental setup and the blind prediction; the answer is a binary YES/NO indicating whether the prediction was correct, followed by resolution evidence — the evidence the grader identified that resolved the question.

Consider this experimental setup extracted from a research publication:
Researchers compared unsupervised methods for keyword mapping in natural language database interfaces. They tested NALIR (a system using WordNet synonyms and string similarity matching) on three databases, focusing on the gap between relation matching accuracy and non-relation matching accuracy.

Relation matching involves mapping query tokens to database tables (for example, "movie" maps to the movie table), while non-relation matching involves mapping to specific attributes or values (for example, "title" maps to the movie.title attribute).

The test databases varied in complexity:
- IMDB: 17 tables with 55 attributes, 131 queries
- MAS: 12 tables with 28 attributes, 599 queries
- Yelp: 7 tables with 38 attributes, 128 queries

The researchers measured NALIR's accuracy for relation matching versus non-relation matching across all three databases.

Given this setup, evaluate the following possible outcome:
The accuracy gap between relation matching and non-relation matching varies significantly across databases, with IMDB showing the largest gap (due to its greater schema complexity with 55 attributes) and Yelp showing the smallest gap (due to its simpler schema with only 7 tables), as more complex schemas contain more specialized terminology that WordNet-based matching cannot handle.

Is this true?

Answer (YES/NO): NO